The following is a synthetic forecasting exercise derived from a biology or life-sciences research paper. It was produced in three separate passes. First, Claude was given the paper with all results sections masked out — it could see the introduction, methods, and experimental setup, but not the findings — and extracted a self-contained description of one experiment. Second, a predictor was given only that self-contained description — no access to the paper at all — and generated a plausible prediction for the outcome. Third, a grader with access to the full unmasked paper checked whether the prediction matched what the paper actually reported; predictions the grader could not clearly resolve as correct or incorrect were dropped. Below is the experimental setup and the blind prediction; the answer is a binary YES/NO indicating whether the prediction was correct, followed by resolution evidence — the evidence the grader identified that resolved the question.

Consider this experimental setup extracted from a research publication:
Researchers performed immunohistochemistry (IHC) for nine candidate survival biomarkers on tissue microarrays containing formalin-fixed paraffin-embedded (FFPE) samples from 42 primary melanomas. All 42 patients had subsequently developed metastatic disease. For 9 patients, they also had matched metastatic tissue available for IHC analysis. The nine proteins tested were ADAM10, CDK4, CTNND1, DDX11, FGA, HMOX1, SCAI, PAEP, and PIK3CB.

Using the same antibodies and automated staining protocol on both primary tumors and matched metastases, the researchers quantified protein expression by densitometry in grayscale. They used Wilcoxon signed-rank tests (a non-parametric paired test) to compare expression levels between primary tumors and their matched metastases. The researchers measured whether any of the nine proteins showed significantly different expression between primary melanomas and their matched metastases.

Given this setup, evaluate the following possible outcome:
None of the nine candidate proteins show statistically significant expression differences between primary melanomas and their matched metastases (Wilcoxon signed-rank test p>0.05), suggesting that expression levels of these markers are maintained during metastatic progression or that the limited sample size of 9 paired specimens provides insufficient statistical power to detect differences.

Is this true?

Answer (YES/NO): NO